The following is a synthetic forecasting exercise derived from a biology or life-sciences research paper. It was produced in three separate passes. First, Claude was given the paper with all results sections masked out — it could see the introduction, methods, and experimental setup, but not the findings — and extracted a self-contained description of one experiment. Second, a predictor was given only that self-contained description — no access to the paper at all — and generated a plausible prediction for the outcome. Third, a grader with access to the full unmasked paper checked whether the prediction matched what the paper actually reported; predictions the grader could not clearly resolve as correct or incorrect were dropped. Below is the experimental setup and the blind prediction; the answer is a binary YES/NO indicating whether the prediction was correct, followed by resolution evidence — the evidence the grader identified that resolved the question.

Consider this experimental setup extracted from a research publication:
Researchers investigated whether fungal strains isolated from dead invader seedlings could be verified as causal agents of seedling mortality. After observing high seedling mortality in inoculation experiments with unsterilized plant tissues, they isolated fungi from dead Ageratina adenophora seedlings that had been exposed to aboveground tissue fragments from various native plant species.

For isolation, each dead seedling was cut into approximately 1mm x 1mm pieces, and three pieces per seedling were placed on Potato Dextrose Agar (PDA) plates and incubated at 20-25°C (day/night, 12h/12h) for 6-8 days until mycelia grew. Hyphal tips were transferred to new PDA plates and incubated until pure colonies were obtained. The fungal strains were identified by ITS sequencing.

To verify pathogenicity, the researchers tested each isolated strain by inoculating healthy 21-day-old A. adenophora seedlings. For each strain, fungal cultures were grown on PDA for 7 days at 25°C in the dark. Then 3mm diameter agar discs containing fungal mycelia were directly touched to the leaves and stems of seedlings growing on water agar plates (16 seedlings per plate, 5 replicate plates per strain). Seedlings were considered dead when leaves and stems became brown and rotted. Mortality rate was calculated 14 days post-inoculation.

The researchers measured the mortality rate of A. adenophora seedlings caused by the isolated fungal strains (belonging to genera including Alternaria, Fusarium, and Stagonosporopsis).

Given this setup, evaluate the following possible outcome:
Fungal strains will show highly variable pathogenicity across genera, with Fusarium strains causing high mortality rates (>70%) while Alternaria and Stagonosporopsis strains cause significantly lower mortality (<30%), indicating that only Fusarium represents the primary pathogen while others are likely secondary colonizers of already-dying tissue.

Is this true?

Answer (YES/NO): NO